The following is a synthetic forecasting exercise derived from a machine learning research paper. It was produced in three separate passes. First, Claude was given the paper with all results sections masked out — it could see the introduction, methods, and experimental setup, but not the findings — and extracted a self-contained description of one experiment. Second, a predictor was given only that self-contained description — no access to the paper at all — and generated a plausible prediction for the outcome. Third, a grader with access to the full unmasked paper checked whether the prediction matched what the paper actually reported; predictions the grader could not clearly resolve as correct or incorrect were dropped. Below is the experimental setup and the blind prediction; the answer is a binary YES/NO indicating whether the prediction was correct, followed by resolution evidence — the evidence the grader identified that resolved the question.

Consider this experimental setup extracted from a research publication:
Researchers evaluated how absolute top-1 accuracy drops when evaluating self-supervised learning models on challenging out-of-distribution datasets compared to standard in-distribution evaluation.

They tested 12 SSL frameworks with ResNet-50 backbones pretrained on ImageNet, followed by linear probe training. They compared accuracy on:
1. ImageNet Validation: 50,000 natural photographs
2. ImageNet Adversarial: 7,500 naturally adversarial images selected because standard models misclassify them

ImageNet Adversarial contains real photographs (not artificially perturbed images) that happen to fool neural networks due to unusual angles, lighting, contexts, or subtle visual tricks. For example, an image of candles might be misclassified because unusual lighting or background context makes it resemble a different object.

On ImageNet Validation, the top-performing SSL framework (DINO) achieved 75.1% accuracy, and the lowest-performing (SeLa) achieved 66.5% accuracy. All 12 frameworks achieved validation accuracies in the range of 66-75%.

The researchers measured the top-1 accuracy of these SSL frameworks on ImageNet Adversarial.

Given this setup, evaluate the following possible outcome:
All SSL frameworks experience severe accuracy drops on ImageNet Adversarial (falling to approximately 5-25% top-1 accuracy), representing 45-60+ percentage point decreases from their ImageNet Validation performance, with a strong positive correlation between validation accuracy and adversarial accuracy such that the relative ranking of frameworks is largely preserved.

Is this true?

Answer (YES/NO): NO